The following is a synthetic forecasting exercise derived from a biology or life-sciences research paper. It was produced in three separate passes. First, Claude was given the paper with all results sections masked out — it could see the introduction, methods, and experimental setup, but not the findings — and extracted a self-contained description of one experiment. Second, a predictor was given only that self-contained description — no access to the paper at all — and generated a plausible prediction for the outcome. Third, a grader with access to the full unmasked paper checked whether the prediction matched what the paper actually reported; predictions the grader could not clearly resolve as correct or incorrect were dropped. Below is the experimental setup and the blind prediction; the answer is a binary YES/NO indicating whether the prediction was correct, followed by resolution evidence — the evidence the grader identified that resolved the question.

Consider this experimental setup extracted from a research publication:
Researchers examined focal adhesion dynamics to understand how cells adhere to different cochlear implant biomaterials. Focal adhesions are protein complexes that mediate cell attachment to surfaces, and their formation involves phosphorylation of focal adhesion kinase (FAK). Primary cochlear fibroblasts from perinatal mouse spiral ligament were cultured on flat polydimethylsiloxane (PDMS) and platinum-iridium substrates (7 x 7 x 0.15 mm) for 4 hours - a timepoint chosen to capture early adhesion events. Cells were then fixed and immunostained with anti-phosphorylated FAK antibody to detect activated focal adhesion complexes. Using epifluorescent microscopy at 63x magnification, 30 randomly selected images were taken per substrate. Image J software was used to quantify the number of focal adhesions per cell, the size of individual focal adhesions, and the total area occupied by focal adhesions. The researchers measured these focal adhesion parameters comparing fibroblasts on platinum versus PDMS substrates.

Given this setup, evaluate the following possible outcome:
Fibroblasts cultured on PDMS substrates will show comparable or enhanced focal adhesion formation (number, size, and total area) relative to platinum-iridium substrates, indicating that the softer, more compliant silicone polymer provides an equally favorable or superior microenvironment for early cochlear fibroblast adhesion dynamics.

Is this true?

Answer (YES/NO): NO